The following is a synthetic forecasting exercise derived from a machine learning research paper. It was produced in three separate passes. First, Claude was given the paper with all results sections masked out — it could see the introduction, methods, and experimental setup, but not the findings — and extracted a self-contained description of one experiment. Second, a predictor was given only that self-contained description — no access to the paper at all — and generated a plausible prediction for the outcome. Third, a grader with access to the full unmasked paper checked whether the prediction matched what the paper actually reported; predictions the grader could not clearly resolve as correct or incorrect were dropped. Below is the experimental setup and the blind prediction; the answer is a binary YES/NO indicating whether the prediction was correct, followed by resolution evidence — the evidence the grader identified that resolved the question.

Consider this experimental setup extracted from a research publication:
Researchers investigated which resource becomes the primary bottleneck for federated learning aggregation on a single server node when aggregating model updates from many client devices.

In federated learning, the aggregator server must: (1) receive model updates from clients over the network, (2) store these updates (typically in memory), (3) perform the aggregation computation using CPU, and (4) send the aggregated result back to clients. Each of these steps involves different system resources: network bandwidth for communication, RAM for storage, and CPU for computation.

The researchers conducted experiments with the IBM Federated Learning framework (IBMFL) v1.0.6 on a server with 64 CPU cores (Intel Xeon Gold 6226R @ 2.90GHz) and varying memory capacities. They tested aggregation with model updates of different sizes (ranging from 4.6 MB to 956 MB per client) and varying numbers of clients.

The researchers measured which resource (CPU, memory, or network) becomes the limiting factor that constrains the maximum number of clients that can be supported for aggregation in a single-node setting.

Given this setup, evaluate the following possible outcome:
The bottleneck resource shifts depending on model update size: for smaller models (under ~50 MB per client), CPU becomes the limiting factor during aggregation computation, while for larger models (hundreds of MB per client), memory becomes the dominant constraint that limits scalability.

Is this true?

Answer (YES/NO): NO